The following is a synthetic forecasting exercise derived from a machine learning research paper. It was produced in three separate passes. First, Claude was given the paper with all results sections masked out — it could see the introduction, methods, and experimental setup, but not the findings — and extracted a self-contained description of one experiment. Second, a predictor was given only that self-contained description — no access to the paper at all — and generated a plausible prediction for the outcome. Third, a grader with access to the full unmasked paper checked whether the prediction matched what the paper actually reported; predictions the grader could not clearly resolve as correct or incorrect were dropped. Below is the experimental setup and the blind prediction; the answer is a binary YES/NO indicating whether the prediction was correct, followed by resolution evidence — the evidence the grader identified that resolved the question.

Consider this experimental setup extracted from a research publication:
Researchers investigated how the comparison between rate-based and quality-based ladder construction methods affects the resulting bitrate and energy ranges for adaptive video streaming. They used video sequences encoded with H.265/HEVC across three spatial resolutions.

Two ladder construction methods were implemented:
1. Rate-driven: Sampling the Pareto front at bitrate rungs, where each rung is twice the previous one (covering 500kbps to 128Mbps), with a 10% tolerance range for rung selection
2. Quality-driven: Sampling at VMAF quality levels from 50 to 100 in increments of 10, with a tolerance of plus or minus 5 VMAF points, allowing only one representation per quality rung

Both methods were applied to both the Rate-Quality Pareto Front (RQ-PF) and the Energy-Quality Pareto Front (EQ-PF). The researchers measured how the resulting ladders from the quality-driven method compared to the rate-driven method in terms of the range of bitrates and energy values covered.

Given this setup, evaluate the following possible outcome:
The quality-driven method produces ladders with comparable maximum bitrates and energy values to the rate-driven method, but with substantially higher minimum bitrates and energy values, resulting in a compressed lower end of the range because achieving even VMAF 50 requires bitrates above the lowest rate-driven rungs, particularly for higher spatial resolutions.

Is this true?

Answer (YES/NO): NO